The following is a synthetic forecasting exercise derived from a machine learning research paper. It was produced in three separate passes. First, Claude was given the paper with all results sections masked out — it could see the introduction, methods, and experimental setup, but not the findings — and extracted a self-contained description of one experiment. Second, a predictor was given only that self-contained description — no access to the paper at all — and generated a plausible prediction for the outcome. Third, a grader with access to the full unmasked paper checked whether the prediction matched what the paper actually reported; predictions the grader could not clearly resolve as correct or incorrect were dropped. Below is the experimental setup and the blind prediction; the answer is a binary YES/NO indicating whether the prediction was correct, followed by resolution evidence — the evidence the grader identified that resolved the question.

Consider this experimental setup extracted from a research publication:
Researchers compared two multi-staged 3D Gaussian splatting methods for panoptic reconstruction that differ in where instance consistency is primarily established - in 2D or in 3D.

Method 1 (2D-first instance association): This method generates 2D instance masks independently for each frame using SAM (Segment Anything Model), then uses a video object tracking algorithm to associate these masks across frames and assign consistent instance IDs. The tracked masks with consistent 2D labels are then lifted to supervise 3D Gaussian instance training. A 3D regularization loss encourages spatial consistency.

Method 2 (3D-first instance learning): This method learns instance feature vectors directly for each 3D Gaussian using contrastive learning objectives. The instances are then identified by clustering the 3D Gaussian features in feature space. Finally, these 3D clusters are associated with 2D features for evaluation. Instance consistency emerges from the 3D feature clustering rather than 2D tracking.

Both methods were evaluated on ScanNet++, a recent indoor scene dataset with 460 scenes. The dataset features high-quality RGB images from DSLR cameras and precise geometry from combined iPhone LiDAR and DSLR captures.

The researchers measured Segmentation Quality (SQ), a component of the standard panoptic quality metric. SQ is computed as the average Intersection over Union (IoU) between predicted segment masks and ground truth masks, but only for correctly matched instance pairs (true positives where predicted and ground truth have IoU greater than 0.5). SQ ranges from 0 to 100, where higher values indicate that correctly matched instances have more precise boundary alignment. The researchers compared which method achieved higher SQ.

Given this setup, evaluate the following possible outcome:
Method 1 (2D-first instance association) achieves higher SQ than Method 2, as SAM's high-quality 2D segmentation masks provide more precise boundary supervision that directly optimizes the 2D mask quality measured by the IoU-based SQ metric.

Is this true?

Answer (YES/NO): NO